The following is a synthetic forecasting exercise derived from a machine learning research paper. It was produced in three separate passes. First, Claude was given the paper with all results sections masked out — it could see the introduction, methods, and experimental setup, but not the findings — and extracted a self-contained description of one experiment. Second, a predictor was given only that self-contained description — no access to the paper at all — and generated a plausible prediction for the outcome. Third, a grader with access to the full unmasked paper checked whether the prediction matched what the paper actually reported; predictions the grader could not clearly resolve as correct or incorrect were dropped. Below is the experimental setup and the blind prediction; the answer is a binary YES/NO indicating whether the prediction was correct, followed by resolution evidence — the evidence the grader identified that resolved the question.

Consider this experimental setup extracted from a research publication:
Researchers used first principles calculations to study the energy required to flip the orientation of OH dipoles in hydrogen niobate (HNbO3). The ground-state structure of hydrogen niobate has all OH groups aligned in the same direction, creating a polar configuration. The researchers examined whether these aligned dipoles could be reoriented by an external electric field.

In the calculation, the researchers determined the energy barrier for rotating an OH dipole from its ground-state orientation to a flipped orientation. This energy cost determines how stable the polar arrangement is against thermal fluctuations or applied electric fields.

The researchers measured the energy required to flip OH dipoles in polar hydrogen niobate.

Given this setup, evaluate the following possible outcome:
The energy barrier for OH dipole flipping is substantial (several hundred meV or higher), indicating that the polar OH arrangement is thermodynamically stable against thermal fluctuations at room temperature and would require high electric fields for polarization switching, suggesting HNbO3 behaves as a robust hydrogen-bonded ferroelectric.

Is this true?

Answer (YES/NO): NO